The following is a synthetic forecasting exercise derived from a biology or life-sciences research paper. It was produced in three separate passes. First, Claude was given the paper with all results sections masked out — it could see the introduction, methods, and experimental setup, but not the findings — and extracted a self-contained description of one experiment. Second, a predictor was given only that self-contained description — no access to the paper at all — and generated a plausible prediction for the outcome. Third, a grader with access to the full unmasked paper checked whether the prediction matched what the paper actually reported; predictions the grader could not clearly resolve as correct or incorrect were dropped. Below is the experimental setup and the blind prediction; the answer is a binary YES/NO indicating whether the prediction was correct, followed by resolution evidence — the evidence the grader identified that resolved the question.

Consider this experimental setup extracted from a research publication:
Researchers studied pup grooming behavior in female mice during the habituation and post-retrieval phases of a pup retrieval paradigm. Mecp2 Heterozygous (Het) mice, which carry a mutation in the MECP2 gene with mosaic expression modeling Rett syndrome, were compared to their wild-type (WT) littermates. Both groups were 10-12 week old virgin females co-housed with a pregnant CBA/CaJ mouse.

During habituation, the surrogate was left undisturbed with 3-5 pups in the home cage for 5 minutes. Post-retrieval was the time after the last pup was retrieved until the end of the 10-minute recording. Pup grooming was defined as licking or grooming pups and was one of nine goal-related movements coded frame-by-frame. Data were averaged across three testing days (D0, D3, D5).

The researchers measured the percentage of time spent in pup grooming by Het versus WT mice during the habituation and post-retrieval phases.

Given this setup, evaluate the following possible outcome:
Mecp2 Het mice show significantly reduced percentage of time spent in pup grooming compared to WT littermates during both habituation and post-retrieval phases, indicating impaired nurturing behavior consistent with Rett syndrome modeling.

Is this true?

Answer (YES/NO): YES